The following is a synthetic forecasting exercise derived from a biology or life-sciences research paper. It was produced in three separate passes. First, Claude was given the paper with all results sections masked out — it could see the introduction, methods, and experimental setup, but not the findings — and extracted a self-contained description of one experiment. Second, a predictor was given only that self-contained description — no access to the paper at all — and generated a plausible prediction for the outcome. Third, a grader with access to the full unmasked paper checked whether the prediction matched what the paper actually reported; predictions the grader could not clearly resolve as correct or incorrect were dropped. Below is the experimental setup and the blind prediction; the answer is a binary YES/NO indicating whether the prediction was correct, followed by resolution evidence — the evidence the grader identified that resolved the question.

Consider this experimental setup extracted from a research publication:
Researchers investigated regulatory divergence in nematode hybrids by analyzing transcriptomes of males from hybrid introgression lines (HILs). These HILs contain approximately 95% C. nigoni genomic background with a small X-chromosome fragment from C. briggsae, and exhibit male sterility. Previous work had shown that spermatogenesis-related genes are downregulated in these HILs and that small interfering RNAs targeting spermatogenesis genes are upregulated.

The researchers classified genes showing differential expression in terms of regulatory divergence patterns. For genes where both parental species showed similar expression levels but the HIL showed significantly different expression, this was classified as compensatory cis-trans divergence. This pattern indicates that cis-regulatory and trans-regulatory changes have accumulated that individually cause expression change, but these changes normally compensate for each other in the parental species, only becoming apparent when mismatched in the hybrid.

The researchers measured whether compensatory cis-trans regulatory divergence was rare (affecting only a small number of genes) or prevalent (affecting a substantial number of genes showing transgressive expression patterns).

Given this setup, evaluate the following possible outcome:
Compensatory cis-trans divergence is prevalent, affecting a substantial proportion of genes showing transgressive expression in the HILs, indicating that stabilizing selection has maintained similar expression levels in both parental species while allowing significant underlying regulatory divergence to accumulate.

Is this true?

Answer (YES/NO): YES